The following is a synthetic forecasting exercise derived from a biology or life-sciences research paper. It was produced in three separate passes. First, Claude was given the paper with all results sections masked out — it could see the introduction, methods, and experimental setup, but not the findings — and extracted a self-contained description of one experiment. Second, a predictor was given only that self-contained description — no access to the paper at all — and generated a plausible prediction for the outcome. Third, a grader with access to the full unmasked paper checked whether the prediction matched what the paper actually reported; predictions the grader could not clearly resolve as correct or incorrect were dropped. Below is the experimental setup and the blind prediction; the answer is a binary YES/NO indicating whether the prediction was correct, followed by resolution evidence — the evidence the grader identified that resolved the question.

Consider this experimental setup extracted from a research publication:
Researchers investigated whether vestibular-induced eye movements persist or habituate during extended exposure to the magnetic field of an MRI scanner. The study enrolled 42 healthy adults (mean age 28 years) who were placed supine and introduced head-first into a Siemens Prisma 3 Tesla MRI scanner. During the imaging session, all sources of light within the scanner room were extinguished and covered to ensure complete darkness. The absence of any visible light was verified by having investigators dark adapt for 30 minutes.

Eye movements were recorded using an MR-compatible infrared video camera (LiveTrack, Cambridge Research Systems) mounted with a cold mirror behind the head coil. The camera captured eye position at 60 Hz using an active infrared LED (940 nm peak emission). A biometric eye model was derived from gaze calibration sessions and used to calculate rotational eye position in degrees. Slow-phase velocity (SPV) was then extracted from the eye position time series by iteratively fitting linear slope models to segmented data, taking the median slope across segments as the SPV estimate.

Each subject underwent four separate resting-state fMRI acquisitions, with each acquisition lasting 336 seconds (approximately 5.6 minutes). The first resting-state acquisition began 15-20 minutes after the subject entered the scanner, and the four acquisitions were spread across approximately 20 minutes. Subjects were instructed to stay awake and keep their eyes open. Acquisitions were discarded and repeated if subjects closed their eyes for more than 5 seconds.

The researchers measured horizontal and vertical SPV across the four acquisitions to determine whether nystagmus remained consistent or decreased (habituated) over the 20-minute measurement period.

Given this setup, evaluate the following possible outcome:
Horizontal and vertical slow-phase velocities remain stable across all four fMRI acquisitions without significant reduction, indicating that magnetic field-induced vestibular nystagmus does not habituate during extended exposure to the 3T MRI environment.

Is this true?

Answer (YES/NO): YES